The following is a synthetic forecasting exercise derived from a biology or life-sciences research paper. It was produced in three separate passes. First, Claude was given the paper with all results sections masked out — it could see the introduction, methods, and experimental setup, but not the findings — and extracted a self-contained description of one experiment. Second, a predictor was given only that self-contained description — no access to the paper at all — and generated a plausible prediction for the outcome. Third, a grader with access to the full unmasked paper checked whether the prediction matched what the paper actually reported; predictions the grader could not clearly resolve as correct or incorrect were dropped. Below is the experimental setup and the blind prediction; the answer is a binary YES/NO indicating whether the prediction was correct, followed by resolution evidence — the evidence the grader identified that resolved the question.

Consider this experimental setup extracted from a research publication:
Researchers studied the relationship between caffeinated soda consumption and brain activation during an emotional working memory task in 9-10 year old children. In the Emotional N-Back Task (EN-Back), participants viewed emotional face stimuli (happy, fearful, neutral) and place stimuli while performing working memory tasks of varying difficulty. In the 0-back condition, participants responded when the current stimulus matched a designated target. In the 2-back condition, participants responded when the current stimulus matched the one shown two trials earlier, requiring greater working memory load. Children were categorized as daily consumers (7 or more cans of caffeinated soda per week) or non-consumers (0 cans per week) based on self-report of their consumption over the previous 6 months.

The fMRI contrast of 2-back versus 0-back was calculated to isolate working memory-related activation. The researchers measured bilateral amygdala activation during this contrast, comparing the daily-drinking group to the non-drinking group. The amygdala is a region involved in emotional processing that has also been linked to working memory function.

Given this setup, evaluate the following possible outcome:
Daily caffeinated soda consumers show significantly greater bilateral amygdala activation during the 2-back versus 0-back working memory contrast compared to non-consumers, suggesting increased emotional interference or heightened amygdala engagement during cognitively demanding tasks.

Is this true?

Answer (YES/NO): YES